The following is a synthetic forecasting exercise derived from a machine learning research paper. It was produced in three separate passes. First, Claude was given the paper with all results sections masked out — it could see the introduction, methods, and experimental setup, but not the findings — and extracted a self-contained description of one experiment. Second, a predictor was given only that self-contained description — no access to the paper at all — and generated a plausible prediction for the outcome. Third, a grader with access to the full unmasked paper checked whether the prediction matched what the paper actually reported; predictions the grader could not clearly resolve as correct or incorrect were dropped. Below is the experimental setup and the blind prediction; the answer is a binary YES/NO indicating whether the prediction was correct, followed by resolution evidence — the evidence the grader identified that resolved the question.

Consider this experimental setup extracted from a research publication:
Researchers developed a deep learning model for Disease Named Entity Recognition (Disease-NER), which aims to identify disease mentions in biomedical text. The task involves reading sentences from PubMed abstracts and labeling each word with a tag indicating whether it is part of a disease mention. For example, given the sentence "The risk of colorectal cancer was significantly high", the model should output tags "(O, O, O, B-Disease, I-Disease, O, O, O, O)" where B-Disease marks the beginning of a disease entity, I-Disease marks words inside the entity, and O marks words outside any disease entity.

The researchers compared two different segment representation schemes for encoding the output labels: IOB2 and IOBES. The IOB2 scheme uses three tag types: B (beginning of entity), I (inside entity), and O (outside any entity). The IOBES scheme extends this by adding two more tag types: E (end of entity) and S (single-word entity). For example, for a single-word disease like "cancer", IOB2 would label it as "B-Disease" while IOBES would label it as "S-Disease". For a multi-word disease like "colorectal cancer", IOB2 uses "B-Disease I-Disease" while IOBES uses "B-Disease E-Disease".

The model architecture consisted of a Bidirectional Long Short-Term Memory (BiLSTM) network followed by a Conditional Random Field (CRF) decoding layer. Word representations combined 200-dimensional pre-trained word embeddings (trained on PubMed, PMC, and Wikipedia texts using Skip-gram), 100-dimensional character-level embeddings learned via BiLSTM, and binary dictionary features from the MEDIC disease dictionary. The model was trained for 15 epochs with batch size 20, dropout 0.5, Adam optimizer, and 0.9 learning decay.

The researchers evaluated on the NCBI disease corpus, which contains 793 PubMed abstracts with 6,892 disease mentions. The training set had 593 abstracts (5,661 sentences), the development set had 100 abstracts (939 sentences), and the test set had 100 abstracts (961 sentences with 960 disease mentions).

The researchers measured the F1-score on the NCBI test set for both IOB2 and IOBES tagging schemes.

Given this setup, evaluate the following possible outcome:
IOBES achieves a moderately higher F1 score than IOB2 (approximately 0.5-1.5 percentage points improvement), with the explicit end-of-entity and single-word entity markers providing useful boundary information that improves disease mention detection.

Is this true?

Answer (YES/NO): NO